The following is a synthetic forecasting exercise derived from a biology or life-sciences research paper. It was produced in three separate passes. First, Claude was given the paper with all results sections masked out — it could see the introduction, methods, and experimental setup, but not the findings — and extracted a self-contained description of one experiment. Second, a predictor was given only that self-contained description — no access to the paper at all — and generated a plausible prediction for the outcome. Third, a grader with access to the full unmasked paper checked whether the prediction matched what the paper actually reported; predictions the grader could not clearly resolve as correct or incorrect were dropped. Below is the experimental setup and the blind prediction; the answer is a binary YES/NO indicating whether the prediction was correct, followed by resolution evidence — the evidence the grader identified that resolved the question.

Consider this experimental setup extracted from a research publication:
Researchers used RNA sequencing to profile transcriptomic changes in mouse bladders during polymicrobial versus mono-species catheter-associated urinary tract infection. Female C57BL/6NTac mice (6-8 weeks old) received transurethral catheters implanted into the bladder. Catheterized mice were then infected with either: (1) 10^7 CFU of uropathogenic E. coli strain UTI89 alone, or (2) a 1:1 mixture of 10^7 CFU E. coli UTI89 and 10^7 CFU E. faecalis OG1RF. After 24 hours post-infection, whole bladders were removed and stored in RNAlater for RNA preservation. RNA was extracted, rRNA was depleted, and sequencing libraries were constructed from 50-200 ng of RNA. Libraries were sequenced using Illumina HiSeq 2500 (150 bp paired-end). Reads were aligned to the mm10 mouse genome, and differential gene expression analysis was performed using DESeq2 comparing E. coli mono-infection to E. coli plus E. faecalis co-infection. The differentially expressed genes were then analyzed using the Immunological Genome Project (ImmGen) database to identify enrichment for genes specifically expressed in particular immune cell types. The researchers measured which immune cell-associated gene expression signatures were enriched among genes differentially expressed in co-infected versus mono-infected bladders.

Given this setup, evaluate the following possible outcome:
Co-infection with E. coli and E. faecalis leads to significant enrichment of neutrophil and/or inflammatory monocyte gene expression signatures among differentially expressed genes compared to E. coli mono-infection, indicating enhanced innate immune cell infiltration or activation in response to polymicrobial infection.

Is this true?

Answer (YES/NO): NO